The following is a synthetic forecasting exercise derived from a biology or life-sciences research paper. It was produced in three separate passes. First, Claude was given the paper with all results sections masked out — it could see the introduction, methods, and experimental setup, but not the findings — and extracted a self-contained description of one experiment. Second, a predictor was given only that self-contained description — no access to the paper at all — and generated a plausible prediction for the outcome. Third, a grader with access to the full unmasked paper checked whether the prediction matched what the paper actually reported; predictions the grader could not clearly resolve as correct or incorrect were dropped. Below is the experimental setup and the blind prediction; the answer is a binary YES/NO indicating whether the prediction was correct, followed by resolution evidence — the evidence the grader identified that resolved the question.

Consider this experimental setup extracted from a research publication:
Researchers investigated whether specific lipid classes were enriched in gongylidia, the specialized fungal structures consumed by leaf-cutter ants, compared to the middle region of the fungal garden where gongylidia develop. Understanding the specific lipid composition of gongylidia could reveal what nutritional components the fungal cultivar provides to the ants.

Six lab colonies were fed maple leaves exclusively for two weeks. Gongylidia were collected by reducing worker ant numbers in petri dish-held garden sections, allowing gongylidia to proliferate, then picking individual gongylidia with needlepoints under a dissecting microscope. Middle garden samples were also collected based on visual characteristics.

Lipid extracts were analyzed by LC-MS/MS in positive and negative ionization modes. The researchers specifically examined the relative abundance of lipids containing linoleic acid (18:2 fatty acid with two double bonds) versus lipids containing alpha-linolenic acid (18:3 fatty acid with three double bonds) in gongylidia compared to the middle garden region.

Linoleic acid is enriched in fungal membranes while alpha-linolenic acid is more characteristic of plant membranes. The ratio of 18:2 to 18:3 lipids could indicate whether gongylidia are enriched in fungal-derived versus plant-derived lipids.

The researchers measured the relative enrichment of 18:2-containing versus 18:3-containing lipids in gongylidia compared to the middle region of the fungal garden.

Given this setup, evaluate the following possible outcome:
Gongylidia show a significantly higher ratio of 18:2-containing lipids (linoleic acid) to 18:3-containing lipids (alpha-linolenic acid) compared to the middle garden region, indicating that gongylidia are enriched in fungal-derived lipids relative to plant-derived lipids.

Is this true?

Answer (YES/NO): YES